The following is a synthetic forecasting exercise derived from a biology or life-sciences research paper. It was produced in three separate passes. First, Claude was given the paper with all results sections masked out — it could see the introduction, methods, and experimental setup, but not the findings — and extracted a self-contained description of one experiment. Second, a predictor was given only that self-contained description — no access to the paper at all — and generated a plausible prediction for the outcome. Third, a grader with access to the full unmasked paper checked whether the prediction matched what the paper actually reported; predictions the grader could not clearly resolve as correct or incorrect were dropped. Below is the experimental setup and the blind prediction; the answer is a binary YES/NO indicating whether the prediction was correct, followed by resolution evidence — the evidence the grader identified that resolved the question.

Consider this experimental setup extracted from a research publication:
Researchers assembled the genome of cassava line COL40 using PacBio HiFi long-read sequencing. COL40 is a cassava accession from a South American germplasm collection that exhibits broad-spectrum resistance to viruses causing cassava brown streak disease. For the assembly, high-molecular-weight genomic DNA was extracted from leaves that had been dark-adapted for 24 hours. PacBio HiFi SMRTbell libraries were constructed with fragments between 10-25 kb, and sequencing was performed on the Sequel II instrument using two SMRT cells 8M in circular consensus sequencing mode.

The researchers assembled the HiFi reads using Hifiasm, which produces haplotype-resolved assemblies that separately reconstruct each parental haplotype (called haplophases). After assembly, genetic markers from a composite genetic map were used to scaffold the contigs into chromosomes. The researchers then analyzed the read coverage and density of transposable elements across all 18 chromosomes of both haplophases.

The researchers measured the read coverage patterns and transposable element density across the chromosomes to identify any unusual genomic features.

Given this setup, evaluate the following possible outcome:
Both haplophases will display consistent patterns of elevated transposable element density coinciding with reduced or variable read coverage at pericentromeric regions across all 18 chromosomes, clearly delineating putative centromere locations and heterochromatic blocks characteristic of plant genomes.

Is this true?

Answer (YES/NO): NO